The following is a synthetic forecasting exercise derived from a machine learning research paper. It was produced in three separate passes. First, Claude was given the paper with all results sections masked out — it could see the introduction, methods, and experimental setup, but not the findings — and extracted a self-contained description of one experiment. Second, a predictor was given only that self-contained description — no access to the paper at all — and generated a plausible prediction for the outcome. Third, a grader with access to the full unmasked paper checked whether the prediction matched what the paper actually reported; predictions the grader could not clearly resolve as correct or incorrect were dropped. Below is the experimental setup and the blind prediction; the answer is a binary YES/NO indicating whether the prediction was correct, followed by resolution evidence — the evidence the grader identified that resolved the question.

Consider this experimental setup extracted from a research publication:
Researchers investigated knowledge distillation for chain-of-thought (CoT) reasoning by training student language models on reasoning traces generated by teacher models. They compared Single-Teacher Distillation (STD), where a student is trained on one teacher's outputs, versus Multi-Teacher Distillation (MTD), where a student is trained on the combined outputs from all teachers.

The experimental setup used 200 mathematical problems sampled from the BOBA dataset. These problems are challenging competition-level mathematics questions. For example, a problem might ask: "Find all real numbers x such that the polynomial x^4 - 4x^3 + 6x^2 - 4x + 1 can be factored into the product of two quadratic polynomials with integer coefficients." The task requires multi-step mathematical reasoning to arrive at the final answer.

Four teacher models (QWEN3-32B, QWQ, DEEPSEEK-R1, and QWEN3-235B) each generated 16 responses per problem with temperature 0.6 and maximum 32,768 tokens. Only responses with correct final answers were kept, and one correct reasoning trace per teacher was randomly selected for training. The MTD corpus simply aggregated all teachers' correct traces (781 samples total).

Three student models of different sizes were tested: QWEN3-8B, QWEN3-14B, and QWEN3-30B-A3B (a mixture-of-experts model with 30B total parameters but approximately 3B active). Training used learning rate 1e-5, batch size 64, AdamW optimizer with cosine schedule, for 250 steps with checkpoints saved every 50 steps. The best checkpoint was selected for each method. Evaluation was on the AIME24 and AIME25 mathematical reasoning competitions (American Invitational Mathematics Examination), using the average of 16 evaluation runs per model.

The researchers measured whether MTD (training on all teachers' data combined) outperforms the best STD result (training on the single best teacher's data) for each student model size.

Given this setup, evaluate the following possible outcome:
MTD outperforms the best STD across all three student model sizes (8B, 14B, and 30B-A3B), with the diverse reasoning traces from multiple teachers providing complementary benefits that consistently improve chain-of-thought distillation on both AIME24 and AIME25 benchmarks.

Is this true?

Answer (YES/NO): NO